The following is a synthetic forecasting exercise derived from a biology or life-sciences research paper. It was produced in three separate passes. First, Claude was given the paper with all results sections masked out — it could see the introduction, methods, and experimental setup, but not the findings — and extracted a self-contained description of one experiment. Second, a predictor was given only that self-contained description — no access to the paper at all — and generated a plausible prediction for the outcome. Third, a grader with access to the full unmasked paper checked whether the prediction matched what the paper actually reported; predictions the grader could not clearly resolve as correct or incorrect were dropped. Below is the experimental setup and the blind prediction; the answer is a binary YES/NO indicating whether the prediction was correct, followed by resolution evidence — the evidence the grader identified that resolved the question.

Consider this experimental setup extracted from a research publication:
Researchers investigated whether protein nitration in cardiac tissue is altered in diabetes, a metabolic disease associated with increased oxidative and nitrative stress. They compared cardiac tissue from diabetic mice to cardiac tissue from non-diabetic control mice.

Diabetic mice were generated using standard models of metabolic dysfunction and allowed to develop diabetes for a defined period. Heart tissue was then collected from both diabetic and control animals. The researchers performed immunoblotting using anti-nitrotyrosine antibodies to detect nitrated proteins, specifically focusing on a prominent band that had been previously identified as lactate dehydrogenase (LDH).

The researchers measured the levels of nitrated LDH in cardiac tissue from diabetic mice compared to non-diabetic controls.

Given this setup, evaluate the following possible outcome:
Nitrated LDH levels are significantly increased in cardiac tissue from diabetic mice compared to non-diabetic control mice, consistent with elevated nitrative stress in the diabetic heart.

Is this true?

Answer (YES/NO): YES